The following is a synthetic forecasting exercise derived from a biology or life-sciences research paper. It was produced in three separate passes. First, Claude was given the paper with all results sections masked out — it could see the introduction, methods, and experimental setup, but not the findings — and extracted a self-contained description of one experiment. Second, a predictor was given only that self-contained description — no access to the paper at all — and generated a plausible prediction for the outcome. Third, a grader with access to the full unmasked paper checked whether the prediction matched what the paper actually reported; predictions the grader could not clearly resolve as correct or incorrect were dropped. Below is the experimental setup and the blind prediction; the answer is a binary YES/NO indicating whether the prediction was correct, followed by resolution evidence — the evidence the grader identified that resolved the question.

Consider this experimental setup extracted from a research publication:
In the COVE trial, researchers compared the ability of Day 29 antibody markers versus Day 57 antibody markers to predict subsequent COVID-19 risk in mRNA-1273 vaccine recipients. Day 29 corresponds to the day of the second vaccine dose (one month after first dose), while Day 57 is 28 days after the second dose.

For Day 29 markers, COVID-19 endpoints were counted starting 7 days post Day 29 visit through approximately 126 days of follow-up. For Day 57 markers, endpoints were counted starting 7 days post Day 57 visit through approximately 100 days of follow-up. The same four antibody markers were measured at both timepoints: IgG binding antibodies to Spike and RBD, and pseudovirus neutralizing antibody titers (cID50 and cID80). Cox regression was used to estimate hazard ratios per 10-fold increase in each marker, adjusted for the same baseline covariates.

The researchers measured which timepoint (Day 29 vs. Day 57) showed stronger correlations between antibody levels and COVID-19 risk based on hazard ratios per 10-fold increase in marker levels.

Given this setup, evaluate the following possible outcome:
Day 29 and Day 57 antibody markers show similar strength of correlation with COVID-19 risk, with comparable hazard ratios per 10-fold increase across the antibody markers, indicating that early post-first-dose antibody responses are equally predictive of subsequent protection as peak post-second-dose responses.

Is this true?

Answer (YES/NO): NO